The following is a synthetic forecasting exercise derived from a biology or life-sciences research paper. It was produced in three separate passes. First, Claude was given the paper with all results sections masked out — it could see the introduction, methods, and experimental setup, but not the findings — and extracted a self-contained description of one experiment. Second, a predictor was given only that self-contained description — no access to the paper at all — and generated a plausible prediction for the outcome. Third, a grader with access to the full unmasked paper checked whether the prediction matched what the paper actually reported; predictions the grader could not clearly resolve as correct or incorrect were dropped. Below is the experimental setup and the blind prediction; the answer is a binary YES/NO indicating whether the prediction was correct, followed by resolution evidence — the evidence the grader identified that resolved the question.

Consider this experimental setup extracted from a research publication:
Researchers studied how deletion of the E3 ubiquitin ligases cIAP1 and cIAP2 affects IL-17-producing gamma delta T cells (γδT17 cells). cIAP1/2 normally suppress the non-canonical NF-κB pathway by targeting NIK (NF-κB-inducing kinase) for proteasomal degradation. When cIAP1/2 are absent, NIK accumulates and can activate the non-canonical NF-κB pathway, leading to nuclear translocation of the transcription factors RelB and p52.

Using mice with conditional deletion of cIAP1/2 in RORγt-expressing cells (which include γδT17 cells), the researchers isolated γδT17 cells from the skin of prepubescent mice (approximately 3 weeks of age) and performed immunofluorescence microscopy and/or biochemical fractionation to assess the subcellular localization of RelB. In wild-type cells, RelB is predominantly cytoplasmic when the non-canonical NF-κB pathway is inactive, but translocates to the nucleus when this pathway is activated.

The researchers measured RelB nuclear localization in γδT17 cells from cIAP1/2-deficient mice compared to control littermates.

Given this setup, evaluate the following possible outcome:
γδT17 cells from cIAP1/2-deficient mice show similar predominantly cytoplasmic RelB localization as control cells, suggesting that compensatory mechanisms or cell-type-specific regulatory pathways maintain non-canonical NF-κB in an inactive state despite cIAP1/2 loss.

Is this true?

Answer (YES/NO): NO